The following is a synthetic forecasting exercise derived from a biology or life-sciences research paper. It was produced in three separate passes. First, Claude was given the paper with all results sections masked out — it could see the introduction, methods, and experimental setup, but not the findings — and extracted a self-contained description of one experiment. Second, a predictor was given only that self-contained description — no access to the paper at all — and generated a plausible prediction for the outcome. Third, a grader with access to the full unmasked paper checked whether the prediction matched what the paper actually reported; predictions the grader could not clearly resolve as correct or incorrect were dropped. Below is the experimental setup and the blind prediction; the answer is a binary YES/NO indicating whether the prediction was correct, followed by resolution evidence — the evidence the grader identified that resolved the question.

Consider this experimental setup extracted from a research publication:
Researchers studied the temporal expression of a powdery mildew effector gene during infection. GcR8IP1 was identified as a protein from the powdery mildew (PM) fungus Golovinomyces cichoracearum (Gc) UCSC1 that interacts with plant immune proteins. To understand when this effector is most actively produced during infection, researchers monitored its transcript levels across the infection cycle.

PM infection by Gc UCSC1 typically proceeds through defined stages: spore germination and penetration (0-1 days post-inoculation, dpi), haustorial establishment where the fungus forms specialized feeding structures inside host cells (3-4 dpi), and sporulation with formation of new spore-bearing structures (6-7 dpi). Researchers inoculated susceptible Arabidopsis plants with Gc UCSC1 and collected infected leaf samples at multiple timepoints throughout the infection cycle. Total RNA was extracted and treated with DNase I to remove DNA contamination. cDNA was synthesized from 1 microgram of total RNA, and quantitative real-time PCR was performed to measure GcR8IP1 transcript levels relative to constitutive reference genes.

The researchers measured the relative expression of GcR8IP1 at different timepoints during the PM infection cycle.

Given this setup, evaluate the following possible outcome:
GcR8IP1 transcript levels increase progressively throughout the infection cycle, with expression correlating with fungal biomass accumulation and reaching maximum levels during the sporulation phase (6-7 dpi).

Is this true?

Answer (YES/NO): NO